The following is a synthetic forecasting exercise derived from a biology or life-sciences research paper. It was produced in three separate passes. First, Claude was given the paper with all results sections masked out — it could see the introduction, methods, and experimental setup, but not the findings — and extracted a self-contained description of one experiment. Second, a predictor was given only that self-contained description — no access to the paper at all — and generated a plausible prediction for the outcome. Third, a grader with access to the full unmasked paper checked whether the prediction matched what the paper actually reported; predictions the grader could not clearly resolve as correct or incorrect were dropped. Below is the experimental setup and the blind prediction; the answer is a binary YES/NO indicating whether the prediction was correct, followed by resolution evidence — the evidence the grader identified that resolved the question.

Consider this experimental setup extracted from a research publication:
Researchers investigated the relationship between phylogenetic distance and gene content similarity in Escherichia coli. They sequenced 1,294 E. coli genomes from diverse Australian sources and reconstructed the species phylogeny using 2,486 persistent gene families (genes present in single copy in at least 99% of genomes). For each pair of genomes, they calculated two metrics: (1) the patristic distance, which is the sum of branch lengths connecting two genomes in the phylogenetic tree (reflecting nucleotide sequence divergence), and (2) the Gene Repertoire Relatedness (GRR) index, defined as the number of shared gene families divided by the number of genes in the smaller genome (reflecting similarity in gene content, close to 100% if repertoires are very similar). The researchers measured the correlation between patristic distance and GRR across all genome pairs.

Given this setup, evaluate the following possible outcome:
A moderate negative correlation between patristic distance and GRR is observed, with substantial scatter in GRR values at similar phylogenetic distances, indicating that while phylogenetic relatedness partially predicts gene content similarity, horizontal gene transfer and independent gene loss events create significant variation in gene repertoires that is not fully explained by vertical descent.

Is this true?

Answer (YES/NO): YES